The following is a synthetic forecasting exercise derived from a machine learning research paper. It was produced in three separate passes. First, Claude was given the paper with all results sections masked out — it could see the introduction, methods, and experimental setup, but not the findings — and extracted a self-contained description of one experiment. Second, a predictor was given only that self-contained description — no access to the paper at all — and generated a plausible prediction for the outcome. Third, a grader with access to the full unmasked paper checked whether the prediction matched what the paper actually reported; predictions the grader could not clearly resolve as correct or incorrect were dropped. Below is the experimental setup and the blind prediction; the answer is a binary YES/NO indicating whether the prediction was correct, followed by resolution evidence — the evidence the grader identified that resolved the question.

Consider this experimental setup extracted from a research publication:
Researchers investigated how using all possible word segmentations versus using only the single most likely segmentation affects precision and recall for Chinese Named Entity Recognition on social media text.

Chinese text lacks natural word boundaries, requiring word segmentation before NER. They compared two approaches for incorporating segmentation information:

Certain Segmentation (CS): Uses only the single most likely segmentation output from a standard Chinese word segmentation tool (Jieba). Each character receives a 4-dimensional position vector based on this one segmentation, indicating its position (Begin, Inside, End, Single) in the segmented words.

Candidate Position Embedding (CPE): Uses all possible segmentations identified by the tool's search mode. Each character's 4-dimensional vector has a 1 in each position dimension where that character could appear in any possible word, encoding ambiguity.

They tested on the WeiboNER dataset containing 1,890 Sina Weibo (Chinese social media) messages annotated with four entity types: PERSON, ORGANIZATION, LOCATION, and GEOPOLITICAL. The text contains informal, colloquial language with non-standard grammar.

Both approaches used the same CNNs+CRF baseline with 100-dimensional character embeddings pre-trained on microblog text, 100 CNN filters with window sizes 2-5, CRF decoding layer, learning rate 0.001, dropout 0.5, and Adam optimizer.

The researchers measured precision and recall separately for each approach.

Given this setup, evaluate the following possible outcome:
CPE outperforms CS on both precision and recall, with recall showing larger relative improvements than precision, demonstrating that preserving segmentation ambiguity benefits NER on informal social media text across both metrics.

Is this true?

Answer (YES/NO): NO